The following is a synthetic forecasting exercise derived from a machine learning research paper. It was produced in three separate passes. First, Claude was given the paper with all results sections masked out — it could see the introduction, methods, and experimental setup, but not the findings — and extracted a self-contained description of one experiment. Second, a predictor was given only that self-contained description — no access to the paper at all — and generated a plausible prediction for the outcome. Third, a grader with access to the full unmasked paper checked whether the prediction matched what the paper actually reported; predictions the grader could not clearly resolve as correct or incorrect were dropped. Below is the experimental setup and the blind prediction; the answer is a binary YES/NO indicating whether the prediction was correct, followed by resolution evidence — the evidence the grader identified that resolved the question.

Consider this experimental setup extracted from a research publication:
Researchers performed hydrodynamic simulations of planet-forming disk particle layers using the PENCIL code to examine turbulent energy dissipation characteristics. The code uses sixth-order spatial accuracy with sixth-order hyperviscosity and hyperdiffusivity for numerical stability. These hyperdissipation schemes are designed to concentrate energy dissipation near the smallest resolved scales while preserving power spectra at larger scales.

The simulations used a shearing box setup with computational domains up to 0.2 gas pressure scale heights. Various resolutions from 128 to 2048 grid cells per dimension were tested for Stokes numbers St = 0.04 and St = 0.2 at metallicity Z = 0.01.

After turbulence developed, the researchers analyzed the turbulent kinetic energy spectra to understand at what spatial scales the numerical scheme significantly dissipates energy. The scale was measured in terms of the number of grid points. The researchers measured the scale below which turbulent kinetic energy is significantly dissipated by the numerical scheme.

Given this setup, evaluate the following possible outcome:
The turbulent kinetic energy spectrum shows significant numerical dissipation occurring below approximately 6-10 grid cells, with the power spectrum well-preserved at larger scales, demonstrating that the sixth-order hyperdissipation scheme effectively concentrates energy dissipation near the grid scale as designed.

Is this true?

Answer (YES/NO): YES